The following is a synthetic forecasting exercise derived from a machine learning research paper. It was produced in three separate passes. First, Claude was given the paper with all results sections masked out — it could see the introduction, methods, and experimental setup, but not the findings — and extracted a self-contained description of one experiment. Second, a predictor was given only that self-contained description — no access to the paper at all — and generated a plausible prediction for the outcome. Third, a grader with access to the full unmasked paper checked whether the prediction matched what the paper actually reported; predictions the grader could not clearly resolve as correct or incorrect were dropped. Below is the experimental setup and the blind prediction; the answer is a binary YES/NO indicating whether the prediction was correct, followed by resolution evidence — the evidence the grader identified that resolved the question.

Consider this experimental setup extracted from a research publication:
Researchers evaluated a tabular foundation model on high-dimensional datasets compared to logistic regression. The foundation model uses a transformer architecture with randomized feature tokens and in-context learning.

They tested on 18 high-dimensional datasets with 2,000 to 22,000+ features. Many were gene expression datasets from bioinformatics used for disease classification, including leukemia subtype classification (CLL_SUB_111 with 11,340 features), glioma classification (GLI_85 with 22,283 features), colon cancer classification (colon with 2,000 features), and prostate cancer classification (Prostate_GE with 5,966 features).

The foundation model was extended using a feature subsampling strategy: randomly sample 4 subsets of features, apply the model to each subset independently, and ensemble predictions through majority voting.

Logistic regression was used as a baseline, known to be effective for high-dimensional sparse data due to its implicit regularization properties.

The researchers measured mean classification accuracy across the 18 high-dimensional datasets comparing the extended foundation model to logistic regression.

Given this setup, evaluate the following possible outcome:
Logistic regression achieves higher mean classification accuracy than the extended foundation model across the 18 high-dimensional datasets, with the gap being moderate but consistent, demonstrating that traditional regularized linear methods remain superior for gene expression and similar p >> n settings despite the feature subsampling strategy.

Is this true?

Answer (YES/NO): NO